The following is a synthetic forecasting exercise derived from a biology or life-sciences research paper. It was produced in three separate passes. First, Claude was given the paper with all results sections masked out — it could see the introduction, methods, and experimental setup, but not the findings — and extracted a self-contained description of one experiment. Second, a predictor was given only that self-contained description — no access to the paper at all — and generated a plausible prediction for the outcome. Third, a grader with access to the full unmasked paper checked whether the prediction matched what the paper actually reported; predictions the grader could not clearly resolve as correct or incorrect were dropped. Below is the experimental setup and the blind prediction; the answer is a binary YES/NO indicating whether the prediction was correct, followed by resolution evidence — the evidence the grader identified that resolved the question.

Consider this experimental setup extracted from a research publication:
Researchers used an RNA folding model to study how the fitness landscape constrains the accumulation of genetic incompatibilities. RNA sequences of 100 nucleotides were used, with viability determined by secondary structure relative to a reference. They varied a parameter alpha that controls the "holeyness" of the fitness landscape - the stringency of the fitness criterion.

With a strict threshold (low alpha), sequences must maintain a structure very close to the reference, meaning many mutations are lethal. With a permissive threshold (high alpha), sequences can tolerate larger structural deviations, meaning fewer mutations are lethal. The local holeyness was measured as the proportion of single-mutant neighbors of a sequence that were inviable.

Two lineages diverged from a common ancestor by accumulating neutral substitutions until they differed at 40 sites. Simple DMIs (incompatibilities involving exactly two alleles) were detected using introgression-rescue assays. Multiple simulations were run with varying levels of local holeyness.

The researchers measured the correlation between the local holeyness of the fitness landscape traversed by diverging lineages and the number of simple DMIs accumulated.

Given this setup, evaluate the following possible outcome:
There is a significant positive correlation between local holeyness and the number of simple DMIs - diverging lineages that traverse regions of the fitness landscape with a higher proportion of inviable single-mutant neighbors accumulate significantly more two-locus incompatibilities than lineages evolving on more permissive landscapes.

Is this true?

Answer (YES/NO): YES